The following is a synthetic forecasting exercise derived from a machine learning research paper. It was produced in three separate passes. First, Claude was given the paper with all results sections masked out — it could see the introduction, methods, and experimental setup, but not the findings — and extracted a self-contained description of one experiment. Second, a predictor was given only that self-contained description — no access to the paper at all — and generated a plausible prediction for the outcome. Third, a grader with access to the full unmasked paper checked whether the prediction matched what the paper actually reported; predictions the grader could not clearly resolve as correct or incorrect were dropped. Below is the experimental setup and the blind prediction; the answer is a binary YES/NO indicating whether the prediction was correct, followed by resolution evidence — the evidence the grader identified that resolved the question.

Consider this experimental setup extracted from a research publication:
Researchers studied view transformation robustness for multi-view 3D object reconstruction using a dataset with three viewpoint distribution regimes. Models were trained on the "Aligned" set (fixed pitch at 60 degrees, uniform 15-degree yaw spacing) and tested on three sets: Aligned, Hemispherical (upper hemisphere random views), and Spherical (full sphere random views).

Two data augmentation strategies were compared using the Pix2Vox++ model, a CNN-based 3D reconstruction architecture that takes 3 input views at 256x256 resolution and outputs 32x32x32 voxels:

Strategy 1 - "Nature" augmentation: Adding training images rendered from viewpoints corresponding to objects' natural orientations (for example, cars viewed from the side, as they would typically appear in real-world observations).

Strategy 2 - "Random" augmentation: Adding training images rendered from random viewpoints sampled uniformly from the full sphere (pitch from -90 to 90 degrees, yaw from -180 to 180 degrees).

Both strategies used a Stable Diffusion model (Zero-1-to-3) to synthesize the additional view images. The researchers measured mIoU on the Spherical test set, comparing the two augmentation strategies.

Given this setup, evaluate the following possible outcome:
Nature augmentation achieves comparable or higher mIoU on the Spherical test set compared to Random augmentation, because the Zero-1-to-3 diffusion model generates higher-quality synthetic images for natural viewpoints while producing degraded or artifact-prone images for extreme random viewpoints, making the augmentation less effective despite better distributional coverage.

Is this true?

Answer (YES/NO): NO